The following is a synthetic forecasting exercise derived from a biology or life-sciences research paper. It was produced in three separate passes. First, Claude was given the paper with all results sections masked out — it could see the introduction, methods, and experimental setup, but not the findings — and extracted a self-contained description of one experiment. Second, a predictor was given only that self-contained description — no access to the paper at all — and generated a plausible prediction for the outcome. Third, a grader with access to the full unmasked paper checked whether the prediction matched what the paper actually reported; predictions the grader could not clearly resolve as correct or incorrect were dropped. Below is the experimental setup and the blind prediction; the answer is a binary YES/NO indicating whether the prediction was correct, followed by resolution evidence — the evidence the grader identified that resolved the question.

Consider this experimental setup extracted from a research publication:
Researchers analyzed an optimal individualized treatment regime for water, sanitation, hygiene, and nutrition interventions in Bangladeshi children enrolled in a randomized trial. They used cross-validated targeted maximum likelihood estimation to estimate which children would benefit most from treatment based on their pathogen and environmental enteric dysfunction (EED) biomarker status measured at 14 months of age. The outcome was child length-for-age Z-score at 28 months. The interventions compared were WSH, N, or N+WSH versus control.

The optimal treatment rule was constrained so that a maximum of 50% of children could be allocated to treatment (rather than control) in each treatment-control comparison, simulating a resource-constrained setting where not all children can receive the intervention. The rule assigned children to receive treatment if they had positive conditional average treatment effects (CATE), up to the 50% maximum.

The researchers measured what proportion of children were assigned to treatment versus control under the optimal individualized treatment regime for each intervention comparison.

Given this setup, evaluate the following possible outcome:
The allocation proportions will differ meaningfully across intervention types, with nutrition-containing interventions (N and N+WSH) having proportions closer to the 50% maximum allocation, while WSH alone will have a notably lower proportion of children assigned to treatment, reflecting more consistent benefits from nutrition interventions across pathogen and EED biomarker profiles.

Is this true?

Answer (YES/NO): YES